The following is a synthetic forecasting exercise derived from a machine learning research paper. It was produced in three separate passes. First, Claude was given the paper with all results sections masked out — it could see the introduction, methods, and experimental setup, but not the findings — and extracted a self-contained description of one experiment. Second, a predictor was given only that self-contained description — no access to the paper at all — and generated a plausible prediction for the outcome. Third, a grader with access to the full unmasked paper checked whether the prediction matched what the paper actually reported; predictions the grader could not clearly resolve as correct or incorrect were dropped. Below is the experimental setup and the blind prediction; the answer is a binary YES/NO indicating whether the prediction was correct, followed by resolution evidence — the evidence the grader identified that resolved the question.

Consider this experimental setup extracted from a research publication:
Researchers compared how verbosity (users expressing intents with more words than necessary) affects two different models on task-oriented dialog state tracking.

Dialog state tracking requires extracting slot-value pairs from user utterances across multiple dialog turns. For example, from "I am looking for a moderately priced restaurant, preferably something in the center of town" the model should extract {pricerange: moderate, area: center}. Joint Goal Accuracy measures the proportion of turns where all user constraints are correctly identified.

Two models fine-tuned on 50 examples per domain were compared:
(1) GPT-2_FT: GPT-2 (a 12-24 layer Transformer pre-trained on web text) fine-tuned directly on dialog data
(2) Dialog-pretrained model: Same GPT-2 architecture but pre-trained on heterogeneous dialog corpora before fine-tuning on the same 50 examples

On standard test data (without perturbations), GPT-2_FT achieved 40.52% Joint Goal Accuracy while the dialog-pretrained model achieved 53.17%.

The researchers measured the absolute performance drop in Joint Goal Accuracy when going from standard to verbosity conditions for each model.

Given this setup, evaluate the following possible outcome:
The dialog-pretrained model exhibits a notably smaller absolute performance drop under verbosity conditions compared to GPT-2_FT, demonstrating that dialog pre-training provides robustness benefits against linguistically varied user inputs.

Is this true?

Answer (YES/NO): NO